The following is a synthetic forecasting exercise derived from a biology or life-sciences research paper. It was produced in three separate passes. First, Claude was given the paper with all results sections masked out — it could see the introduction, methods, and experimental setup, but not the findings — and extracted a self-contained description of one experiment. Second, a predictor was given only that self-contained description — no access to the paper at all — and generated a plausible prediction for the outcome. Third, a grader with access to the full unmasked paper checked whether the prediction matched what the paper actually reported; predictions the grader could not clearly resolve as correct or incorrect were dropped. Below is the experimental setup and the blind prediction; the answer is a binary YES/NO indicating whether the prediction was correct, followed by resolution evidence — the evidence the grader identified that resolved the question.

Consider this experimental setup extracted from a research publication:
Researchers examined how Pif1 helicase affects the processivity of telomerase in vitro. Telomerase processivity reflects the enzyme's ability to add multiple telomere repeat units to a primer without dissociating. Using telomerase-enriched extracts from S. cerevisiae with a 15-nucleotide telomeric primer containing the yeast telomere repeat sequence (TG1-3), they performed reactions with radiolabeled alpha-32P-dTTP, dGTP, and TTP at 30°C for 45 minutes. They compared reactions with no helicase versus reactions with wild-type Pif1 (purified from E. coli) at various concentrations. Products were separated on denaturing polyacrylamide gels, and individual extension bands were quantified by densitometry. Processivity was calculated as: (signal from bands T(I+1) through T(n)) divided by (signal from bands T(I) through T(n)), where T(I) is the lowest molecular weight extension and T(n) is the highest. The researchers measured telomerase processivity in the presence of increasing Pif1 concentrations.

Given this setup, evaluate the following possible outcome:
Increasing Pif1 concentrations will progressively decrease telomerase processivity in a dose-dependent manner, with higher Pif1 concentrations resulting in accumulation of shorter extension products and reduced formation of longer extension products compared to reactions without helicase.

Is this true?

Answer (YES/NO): YES